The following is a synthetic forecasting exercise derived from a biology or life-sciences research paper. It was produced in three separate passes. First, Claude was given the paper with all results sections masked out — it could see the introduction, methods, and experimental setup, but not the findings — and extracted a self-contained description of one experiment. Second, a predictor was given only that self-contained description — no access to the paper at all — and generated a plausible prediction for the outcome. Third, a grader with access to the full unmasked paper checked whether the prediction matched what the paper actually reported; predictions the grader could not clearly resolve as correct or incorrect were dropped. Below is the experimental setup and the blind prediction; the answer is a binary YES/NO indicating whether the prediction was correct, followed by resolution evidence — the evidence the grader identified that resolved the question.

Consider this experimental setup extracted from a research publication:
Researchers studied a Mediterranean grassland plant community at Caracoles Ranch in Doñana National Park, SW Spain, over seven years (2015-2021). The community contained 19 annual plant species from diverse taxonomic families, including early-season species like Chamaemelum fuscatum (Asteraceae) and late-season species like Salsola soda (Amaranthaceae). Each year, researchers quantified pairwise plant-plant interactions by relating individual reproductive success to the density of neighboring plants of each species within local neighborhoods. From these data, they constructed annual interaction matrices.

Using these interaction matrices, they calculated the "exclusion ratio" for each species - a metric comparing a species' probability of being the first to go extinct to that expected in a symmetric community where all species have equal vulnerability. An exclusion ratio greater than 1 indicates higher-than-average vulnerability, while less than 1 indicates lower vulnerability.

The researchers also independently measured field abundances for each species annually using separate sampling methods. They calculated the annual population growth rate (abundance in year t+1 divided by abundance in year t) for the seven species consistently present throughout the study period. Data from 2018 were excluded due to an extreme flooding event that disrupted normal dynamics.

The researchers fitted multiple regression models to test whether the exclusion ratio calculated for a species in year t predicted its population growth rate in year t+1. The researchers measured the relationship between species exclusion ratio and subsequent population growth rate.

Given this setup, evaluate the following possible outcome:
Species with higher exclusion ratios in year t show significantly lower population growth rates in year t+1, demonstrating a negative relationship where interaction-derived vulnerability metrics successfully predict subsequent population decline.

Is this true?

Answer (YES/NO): YES